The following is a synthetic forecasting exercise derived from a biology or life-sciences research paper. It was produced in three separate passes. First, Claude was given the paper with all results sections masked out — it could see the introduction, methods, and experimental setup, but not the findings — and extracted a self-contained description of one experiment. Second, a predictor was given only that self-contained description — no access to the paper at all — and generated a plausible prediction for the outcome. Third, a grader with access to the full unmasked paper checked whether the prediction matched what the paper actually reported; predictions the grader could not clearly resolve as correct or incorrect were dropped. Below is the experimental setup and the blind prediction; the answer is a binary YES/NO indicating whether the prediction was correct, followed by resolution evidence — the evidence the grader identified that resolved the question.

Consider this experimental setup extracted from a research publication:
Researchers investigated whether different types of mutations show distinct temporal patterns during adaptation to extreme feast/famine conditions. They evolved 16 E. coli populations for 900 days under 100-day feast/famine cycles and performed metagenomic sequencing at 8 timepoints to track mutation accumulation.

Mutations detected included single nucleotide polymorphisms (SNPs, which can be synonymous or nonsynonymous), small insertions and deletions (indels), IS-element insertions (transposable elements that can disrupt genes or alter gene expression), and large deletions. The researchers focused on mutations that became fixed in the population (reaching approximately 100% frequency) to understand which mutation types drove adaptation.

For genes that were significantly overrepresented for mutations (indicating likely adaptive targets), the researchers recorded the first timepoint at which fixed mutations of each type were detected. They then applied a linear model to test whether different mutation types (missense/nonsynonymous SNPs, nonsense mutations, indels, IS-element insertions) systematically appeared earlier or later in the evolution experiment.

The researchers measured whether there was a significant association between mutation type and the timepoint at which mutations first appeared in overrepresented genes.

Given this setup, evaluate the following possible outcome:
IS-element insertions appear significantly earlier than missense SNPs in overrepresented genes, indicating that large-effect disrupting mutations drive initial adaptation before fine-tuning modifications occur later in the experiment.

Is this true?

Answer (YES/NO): NO